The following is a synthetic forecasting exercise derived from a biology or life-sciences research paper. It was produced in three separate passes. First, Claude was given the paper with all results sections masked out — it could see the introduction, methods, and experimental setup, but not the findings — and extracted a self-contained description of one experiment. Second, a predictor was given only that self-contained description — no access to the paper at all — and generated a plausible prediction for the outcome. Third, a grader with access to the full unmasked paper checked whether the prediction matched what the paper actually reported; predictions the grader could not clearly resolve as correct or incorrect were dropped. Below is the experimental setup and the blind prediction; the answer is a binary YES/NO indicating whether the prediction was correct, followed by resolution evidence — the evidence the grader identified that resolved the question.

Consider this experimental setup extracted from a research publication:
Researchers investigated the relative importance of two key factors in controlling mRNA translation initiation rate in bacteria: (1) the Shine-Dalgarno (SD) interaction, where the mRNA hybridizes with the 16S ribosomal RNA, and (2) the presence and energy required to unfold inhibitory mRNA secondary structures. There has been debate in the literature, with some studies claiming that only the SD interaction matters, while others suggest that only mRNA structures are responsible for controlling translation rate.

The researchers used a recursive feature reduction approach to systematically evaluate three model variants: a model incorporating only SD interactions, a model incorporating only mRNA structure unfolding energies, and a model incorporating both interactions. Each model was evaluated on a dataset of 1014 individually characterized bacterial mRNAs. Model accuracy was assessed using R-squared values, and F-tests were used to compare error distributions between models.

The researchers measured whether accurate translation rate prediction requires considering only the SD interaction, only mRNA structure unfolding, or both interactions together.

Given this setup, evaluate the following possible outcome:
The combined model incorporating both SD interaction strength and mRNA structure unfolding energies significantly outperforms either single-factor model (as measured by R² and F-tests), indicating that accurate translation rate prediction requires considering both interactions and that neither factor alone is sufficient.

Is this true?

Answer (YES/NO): YES